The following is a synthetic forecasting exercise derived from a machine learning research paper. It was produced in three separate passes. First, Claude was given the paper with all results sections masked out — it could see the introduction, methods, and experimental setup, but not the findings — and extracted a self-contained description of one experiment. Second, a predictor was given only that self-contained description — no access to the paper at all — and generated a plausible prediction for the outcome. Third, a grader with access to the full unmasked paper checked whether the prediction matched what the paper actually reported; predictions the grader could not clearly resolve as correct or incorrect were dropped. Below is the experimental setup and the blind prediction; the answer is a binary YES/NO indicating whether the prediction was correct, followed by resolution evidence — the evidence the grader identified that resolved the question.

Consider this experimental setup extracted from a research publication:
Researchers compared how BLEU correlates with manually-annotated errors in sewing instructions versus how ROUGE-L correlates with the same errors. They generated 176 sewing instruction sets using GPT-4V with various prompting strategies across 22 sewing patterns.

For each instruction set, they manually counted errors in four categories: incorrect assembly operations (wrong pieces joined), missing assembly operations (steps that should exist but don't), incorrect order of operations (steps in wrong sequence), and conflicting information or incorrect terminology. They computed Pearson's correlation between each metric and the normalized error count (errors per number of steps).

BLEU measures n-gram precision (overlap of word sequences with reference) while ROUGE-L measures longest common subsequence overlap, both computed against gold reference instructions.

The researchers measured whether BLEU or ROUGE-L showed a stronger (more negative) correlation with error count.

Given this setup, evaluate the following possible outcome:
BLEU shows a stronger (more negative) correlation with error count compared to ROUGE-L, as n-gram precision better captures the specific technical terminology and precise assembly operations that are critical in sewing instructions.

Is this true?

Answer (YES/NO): NO